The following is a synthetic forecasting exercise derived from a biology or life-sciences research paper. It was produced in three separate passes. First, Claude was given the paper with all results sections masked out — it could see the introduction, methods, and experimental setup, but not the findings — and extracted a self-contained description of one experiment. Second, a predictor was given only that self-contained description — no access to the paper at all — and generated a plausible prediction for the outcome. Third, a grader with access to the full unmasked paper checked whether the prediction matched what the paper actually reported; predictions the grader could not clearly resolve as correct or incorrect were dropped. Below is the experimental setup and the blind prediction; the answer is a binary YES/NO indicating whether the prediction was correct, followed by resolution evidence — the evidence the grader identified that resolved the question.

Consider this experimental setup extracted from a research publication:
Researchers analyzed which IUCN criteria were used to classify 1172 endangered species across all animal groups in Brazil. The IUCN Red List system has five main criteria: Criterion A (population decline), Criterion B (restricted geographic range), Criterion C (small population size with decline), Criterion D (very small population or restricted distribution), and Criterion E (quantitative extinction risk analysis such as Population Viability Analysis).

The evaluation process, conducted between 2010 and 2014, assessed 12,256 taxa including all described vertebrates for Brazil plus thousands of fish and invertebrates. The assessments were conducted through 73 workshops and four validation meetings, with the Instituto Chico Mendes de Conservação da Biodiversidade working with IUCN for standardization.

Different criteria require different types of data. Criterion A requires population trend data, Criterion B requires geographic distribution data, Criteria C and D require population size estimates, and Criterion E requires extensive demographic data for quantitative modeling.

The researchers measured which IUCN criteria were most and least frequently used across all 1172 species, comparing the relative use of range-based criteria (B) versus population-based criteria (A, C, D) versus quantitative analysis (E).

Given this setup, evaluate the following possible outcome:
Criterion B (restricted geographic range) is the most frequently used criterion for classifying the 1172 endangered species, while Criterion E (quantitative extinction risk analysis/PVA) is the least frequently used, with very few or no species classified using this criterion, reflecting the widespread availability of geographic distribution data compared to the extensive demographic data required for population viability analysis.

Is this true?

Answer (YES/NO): YES